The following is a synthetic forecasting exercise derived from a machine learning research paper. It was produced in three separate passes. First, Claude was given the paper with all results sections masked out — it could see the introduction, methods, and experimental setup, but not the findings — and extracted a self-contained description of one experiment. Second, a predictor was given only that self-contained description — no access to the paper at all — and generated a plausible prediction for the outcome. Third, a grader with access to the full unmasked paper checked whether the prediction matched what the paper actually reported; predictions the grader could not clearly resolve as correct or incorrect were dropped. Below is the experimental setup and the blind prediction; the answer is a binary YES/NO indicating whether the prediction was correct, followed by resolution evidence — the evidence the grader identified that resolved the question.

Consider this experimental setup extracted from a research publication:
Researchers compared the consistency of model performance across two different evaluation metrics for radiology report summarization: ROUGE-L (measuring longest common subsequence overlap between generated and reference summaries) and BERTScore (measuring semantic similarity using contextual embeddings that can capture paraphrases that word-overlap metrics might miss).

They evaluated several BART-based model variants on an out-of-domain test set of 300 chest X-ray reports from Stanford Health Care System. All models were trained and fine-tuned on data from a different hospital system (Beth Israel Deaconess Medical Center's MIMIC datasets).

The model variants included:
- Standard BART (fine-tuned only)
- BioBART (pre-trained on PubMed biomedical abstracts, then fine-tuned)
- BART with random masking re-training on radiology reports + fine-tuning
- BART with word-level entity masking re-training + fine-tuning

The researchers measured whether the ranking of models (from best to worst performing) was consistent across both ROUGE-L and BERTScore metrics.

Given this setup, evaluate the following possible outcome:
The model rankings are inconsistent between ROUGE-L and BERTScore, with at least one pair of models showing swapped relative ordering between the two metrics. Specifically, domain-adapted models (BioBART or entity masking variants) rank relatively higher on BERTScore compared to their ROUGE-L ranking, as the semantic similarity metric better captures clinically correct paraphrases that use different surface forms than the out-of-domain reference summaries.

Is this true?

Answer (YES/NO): NO